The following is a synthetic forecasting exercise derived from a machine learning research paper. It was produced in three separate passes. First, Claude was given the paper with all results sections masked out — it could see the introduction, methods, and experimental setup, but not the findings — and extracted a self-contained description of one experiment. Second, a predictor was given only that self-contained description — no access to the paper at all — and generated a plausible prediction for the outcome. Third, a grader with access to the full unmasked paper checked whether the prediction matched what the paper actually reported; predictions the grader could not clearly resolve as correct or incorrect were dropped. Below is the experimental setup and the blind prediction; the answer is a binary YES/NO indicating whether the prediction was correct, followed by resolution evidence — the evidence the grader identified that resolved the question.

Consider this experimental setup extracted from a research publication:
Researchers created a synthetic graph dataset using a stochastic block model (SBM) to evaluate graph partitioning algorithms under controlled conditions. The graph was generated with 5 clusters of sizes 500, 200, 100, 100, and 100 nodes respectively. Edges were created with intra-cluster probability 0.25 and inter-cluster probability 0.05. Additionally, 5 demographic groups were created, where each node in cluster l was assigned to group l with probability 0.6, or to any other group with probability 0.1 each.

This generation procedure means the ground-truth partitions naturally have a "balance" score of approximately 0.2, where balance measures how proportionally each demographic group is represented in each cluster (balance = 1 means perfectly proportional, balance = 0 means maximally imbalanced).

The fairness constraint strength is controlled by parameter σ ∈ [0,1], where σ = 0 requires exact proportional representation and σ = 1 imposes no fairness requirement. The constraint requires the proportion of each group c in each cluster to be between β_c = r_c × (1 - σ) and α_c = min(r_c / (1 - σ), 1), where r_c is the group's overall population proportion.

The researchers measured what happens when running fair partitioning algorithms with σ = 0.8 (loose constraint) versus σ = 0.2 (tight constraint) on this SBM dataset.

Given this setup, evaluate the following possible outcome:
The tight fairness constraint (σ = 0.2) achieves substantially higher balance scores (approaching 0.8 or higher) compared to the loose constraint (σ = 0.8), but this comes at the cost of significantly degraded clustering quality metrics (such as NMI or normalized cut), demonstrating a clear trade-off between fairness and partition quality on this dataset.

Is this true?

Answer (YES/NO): YES